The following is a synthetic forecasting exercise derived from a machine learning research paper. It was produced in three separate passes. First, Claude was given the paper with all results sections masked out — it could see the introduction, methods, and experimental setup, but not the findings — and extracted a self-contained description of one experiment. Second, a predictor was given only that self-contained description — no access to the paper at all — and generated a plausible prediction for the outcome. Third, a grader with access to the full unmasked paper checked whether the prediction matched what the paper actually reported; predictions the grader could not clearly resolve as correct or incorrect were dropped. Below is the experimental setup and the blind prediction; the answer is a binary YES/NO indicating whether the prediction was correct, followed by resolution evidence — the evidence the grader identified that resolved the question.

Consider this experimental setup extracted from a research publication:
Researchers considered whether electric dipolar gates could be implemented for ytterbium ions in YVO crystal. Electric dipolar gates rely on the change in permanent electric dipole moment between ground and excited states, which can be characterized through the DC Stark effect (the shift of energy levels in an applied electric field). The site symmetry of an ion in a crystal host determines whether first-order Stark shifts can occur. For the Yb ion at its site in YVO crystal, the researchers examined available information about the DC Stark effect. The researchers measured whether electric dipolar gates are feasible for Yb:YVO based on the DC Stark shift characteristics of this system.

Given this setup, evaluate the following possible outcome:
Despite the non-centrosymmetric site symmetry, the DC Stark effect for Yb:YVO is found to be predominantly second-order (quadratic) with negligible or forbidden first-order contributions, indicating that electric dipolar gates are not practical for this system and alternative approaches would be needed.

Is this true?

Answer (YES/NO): NO